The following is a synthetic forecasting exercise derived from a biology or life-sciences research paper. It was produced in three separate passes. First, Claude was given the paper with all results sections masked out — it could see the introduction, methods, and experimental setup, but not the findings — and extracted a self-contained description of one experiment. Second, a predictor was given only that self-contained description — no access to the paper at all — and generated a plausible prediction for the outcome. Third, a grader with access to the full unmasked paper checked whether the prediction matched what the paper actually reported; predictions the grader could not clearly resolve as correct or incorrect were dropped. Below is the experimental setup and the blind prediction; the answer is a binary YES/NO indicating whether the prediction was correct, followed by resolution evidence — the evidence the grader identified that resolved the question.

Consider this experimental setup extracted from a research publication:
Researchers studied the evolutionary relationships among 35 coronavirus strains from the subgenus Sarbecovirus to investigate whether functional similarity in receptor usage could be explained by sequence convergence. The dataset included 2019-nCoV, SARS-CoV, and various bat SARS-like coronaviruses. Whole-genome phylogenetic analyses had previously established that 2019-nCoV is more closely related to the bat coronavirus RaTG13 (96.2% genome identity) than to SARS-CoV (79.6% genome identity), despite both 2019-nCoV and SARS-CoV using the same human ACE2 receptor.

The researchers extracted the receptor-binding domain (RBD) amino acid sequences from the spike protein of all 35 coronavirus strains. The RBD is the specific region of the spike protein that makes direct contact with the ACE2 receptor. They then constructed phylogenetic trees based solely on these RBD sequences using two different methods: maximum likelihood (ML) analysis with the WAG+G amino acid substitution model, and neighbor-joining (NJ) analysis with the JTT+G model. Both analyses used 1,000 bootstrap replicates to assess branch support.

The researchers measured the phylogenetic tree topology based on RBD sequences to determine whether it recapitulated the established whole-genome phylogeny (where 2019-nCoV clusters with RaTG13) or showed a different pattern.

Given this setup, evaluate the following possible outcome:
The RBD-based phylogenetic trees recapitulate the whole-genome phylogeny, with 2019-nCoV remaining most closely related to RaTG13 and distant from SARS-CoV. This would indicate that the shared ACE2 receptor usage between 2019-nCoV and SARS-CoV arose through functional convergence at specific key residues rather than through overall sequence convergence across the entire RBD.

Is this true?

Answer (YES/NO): NO